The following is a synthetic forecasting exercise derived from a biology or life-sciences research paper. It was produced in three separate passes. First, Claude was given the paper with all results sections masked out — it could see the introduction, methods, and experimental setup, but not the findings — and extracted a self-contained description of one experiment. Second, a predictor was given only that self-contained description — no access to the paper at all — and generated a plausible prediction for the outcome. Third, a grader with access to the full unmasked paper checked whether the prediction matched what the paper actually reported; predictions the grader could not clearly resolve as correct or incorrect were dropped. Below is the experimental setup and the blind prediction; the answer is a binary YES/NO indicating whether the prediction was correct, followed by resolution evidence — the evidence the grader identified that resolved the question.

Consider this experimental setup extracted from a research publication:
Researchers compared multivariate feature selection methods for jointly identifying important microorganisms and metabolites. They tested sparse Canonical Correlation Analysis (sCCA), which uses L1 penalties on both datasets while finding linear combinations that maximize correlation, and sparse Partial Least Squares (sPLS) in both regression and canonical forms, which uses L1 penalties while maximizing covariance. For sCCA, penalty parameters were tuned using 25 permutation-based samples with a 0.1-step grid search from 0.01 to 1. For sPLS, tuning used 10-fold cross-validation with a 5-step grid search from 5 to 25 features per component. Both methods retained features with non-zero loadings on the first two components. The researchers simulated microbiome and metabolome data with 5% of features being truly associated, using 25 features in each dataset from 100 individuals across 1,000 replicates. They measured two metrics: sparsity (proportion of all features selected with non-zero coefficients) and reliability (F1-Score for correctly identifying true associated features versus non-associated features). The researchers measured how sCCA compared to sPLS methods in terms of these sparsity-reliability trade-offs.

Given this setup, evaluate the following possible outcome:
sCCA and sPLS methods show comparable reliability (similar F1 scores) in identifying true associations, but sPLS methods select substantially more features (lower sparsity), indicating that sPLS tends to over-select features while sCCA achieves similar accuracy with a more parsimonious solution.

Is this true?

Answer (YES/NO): NO